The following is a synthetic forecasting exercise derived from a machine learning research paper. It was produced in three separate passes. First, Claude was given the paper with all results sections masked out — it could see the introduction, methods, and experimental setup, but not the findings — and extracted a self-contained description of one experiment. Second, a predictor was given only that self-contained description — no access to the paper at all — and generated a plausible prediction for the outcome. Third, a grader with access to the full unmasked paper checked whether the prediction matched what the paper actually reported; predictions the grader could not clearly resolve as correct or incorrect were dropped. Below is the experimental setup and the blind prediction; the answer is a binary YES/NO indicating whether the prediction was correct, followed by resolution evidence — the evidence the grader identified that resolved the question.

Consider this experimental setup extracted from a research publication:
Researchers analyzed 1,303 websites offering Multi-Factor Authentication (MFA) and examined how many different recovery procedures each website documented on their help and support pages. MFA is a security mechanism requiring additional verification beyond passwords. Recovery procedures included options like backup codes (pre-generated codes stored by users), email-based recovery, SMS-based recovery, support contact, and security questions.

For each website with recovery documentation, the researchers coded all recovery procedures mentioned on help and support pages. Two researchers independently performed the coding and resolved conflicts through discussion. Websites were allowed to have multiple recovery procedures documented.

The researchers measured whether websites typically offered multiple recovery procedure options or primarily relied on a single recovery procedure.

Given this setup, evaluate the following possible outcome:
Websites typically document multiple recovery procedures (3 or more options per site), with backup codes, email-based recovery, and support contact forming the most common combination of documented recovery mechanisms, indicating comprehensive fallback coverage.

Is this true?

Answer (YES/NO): NO